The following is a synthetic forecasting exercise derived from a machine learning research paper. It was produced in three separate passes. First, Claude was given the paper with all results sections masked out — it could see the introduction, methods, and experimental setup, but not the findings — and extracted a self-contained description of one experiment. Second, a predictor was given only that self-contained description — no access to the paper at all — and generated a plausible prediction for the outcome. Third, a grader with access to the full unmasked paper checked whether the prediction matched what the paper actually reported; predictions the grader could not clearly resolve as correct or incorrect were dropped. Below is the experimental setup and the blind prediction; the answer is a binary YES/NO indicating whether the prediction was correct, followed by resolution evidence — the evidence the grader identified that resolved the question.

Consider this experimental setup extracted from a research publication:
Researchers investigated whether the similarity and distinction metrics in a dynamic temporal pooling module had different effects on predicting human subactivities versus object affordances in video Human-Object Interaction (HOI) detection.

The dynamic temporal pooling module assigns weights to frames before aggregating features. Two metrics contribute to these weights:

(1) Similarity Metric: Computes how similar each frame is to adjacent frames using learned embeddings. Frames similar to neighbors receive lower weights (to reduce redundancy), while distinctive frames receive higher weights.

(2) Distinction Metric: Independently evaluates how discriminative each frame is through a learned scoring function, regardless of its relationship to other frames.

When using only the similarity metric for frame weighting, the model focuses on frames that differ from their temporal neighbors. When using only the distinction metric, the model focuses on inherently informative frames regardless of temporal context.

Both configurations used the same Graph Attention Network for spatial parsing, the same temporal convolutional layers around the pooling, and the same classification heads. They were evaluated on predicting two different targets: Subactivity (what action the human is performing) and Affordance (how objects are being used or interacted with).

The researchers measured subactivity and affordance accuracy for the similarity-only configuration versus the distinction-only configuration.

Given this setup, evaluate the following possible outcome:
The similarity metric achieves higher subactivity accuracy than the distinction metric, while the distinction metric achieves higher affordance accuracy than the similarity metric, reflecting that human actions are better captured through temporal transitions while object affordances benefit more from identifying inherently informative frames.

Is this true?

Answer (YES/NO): YES